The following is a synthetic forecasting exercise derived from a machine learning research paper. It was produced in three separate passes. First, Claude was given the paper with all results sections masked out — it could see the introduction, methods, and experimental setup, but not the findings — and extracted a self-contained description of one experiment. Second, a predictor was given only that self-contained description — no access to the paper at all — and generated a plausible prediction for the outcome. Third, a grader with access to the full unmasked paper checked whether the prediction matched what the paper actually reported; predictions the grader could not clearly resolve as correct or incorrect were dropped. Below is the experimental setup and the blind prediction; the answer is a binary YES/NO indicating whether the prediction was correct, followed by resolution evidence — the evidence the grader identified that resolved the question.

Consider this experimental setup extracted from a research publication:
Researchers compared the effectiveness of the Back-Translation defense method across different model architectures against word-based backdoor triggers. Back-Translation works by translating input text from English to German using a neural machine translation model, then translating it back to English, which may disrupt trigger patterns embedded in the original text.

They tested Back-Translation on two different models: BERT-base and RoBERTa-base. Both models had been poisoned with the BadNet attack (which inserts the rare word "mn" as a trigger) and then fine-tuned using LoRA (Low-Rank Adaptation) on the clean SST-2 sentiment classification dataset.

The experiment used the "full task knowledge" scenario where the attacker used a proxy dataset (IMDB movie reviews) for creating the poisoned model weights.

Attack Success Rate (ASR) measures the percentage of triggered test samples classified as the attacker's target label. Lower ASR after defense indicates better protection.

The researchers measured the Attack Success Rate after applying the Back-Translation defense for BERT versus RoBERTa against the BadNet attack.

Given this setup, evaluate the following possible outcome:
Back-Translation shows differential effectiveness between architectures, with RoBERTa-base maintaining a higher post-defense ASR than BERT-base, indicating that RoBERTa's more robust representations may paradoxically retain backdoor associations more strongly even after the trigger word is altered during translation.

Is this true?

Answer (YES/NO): NO